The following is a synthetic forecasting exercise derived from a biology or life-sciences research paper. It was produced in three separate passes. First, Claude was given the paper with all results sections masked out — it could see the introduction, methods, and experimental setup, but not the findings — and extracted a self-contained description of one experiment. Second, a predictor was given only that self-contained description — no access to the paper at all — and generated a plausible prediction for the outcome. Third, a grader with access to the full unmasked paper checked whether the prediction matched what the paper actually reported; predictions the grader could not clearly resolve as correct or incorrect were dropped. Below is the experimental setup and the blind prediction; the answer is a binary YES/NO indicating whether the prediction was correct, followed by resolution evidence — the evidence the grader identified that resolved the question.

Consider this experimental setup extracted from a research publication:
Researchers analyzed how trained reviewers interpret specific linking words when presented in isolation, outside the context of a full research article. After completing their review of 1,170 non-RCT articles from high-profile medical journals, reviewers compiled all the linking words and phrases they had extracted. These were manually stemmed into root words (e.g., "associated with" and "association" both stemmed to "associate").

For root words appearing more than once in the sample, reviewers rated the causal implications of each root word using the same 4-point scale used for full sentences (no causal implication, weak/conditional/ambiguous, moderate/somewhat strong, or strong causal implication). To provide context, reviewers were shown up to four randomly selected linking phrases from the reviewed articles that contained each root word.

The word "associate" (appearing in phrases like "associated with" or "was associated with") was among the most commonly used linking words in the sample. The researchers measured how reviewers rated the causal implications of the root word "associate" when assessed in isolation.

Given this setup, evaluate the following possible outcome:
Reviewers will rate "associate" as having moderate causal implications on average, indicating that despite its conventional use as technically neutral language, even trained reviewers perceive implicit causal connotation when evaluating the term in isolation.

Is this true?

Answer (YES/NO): NO